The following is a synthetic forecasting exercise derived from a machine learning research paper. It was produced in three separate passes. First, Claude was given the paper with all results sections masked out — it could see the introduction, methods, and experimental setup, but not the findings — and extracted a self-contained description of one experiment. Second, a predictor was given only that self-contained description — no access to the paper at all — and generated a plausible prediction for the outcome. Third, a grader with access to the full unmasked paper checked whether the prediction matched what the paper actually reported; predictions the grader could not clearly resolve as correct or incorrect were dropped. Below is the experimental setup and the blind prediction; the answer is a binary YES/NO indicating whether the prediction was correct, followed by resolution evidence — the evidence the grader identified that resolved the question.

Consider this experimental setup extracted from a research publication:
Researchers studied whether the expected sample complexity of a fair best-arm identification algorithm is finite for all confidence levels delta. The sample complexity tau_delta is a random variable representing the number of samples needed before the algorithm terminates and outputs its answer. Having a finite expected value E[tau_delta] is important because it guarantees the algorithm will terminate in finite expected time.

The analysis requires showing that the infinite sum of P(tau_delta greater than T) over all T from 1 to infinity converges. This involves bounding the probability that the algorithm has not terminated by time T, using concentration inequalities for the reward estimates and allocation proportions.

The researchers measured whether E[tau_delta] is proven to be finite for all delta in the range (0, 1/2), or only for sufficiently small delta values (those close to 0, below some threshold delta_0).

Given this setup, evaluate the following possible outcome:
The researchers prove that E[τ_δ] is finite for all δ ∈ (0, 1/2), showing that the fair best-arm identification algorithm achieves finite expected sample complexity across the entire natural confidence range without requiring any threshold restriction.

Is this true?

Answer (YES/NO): YES